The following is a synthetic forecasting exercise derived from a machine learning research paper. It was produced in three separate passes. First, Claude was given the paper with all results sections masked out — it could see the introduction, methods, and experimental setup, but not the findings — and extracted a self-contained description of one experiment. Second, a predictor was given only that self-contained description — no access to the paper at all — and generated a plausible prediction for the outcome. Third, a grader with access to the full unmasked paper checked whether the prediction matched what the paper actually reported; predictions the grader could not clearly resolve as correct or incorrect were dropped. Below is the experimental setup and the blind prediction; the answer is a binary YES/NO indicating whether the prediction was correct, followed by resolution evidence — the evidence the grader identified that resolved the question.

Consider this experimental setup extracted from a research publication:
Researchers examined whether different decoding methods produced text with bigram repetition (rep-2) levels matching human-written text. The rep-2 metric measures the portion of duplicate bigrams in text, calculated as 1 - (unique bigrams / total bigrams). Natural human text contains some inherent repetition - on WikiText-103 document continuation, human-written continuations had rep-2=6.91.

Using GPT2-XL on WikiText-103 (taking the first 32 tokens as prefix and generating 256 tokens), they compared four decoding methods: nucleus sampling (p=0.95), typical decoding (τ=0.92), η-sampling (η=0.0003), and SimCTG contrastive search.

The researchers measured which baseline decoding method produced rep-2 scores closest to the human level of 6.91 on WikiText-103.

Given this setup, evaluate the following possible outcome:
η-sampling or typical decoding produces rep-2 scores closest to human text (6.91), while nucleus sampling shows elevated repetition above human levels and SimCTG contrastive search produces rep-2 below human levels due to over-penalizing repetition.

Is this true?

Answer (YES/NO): NO